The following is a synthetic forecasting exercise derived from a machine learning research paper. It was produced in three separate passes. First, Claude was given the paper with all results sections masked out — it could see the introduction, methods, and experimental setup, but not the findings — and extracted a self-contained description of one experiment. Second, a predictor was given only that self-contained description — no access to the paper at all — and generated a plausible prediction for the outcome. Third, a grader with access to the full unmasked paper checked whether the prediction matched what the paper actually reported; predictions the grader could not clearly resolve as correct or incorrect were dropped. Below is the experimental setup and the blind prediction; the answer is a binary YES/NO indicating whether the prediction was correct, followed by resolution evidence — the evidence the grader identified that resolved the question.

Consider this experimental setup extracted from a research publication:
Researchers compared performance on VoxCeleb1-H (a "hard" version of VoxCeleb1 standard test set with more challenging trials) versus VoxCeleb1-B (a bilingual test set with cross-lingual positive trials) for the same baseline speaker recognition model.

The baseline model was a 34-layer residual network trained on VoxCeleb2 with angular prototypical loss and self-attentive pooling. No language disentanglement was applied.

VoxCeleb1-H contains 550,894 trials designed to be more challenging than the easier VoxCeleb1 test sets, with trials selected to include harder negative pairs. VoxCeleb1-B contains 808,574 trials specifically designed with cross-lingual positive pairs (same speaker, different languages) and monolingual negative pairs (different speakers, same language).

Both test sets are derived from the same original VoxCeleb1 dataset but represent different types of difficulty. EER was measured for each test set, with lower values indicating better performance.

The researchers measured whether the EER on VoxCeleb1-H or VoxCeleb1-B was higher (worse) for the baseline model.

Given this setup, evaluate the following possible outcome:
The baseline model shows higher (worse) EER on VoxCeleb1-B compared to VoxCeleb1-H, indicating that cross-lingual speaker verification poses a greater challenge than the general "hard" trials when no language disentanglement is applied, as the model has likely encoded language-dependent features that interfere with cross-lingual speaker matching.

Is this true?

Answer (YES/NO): YES